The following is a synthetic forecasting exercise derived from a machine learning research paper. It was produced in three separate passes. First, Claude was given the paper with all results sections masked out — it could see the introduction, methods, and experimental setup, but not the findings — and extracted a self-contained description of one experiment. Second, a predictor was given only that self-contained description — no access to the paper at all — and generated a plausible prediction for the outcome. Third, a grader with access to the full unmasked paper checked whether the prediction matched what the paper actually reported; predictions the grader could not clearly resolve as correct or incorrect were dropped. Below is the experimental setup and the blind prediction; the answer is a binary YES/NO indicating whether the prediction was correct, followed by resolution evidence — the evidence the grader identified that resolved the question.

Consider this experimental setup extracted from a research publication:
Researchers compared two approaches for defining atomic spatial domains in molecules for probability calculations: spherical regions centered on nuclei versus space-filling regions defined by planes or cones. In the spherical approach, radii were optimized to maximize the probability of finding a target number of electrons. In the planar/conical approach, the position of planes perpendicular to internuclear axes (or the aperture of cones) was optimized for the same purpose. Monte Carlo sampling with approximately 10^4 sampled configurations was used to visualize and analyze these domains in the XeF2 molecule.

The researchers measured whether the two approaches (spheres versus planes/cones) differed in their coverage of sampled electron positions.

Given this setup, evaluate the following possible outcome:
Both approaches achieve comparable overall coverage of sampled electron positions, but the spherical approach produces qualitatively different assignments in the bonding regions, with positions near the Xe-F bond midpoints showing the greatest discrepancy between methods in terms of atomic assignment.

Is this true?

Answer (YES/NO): NO